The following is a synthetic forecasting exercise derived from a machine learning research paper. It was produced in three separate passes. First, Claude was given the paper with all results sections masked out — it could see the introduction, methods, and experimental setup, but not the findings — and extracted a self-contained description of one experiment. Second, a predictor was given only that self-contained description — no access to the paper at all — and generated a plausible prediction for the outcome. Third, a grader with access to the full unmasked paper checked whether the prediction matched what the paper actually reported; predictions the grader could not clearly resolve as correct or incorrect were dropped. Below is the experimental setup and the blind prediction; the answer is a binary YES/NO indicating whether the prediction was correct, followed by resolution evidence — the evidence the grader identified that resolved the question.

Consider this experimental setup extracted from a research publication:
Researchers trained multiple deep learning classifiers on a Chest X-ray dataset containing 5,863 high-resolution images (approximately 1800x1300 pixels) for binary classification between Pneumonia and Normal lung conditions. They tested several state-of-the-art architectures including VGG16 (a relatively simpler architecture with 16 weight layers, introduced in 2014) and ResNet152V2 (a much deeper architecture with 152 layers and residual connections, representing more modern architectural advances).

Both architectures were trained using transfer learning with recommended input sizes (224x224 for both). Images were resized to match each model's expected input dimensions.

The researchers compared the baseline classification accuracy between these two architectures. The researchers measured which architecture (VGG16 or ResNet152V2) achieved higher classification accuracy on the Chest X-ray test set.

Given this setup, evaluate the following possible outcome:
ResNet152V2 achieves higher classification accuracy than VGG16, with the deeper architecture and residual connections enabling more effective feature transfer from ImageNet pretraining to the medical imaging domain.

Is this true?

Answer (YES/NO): NO